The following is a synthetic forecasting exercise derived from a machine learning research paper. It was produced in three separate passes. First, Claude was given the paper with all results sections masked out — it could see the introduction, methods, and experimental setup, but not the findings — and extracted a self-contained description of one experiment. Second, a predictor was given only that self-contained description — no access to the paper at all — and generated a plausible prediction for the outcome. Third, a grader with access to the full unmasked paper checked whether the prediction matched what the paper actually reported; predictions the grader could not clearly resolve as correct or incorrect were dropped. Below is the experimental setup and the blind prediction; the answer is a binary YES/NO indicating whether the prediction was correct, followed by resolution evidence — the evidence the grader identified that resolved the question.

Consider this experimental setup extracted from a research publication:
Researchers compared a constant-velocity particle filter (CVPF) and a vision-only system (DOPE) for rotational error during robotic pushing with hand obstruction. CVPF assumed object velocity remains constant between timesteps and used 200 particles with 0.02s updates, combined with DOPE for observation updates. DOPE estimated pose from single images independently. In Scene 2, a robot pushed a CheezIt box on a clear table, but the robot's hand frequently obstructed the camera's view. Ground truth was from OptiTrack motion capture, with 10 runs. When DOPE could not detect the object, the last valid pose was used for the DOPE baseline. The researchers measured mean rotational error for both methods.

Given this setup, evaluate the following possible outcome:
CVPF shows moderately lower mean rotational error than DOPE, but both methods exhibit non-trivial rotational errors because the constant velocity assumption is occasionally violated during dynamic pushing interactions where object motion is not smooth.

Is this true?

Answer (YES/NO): YES